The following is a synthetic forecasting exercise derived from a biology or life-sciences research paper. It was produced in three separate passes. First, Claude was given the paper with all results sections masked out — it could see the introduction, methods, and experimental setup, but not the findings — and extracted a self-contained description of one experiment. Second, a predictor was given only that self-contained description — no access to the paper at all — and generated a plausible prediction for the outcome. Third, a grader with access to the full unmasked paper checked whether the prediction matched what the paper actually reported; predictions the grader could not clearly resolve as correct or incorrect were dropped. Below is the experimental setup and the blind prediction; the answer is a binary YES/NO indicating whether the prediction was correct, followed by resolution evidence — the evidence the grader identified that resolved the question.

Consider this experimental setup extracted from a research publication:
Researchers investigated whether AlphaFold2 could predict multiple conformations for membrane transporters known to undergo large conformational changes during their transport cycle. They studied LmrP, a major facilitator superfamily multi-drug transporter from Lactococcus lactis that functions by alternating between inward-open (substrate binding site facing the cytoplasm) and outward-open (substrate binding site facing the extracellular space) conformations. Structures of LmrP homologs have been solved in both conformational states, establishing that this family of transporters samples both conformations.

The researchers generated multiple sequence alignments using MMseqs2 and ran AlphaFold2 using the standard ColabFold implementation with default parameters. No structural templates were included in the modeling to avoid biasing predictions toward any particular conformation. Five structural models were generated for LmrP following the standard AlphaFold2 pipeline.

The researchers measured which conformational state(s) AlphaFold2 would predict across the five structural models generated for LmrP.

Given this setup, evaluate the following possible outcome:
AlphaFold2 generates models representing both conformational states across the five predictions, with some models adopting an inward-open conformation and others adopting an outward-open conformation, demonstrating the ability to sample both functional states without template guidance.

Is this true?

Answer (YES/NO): NO